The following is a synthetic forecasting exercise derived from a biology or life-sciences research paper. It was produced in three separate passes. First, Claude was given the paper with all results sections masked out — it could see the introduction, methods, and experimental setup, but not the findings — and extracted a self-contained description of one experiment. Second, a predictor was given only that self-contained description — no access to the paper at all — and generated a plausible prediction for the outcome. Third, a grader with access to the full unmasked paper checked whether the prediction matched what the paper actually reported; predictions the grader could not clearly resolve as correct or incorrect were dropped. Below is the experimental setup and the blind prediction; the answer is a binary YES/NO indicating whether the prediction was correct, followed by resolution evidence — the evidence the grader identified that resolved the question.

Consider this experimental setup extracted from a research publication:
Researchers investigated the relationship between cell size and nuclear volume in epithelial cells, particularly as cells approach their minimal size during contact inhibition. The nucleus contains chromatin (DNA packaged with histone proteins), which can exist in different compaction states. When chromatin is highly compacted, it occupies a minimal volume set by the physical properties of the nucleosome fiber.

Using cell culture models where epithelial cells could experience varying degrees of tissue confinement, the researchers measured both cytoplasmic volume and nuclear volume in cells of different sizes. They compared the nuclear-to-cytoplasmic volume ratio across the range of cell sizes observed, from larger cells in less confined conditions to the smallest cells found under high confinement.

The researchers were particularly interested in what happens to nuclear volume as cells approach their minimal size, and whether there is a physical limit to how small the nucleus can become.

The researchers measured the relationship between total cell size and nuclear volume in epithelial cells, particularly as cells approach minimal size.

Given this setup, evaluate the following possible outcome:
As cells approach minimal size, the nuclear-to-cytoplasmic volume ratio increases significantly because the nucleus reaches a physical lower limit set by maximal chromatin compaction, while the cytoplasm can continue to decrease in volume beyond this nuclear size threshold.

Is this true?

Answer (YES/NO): YES